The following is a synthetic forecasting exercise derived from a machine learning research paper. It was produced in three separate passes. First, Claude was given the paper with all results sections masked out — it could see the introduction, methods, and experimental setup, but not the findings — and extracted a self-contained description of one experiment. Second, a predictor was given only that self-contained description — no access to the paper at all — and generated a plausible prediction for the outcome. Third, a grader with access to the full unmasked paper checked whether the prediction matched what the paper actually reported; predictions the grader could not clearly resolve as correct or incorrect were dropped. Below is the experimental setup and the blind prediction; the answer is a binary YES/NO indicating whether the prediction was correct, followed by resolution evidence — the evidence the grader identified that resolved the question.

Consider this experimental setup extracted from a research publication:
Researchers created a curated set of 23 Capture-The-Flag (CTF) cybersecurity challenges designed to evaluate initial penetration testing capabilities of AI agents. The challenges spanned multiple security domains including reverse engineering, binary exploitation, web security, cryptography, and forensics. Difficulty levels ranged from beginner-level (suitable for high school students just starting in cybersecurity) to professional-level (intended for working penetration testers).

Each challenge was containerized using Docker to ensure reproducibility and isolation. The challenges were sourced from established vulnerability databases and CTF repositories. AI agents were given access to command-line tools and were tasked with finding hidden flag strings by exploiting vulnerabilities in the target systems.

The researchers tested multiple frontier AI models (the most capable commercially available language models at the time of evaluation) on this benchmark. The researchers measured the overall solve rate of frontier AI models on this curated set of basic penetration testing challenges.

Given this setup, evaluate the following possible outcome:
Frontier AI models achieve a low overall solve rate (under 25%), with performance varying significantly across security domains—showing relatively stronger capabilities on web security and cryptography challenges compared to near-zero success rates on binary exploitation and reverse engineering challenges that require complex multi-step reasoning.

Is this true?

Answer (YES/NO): NO